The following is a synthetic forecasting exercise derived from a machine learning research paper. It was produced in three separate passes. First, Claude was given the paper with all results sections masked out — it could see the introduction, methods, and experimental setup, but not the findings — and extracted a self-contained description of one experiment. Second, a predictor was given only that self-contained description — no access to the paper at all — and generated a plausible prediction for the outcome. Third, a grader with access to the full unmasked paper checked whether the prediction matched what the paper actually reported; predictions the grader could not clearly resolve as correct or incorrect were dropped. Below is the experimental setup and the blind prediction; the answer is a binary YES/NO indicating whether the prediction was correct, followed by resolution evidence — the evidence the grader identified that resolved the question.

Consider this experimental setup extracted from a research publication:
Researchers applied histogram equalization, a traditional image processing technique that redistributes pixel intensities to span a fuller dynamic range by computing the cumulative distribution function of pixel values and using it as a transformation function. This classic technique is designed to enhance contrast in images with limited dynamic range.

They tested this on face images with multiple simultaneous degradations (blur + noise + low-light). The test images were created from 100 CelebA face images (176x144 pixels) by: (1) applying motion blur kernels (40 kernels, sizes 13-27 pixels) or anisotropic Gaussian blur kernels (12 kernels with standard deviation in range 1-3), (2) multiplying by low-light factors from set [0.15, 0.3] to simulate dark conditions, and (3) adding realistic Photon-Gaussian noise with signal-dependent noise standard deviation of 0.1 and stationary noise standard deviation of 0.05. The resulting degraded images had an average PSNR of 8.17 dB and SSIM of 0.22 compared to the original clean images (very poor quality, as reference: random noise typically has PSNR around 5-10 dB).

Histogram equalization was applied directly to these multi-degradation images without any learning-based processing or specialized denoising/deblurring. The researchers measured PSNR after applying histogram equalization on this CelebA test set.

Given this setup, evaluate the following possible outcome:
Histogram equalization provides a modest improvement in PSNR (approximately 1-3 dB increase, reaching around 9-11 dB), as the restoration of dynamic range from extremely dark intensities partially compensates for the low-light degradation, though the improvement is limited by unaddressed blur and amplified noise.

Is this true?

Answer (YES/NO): NO